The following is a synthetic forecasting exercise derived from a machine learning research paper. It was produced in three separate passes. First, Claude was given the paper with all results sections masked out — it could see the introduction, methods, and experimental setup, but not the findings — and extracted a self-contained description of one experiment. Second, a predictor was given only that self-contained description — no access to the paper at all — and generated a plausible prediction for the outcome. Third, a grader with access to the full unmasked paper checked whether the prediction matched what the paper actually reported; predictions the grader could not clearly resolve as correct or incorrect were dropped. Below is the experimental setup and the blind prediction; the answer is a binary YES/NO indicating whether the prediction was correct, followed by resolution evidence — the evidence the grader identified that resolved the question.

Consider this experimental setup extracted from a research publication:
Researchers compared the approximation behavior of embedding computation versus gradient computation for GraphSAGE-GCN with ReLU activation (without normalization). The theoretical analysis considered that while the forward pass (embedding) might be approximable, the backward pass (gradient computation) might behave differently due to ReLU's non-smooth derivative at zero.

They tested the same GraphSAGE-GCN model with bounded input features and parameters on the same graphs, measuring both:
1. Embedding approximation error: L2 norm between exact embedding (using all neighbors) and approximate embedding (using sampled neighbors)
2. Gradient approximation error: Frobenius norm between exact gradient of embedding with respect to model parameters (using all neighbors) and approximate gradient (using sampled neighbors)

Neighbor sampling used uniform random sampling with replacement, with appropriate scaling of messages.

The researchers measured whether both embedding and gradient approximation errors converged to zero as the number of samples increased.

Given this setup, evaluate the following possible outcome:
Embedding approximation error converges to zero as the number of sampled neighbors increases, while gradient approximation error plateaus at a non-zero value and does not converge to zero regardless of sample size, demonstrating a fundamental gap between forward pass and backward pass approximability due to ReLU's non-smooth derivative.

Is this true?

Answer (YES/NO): YES